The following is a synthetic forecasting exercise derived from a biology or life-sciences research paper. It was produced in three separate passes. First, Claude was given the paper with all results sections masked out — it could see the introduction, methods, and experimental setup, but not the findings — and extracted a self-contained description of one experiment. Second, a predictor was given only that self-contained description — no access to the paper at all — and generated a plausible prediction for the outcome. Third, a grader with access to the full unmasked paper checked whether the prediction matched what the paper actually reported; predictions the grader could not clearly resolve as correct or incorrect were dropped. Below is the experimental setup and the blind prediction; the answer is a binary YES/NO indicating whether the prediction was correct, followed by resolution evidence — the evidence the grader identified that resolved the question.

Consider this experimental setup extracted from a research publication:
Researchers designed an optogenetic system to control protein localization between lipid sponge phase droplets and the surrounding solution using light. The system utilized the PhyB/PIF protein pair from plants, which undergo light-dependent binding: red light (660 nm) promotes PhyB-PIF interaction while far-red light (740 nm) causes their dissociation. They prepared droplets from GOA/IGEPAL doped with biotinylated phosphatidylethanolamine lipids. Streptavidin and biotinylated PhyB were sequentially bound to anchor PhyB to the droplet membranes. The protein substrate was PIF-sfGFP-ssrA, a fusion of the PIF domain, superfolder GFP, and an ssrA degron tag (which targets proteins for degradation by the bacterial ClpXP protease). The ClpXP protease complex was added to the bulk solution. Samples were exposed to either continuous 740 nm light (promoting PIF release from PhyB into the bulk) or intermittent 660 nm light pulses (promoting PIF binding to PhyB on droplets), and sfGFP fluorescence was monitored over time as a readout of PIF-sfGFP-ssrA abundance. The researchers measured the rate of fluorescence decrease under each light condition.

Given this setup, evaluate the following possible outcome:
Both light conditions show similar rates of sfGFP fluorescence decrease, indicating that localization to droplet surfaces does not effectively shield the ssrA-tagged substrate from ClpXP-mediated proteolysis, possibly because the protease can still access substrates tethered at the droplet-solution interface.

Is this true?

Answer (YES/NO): NO